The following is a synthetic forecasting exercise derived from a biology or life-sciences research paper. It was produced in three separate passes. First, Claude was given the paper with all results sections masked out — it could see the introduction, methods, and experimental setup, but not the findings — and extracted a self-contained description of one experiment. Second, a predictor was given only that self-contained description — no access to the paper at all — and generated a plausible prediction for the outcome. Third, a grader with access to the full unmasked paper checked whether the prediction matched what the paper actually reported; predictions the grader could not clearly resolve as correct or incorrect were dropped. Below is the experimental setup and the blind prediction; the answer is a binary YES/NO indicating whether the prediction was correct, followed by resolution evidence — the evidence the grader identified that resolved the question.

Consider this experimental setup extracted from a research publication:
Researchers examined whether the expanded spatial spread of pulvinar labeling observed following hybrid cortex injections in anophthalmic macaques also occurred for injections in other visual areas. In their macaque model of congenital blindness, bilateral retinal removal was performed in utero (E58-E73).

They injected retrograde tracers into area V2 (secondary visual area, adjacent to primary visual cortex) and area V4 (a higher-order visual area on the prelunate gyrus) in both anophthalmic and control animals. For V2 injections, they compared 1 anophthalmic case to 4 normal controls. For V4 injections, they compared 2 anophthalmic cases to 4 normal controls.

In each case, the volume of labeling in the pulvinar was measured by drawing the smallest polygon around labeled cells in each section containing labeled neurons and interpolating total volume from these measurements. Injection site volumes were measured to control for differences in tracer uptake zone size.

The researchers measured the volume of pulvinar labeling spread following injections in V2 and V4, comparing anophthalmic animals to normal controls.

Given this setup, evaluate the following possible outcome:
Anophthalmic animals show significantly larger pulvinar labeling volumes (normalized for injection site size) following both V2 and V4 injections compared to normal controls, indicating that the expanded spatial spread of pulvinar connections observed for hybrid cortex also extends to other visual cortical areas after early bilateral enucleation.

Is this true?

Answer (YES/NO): NO